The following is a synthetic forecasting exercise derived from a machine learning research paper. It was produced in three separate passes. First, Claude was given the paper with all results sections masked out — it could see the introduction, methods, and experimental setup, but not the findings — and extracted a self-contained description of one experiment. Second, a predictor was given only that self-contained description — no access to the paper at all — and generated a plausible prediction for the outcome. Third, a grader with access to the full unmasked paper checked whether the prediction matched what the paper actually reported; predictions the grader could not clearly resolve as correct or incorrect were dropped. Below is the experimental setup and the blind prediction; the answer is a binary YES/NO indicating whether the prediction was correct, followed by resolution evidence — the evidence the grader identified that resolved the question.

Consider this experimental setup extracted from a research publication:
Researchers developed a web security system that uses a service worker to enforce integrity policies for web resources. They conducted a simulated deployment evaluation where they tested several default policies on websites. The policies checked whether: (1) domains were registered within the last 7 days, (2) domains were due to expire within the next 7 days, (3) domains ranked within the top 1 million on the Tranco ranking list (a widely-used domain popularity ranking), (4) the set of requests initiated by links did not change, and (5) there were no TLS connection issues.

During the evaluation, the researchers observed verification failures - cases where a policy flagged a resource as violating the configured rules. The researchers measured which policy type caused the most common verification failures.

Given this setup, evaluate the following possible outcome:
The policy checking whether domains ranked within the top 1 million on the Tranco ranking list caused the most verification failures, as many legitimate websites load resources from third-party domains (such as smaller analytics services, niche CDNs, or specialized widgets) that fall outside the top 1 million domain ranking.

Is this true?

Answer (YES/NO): YES